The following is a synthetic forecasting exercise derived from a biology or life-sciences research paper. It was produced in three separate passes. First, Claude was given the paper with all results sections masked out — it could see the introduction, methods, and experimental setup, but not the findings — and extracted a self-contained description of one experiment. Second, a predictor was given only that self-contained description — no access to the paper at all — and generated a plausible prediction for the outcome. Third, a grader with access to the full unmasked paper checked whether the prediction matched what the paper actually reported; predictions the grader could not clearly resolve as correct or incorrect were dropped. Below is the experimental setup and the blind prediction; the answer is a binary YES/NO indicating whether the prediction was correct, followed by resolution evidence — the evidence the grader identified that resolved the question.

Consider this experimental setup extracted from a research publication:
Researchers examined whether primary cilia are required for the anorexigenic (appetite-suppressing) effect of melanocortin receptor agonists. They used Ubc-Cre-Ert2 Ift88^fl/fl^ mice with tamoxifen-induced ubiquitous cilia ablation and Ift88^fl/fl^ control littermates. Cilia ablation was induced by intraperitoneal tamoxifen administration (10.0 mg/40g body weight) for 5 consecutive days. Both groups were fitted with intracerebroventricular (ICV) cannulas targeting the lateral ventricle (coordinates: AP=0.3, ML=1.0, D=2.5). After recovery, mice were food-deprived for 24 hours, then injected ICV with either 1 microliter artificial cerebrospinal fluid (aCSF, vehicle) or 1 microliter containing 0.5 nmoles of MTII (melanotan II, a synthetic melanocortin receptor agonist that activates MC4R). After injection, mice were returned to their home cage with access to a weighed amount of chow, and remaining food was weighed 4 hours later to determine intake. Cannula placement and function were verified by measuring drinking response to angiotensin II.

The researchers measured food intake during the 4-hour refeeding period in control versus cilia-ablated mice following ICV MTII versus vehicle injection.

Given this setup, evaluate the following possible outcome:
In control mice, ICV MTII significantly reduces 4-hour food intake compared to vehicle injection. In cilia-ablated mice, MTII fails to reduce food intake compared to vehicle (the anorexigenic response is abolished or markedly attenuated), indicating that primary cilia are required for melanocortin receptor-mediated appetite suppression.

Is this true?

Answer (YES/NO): YES